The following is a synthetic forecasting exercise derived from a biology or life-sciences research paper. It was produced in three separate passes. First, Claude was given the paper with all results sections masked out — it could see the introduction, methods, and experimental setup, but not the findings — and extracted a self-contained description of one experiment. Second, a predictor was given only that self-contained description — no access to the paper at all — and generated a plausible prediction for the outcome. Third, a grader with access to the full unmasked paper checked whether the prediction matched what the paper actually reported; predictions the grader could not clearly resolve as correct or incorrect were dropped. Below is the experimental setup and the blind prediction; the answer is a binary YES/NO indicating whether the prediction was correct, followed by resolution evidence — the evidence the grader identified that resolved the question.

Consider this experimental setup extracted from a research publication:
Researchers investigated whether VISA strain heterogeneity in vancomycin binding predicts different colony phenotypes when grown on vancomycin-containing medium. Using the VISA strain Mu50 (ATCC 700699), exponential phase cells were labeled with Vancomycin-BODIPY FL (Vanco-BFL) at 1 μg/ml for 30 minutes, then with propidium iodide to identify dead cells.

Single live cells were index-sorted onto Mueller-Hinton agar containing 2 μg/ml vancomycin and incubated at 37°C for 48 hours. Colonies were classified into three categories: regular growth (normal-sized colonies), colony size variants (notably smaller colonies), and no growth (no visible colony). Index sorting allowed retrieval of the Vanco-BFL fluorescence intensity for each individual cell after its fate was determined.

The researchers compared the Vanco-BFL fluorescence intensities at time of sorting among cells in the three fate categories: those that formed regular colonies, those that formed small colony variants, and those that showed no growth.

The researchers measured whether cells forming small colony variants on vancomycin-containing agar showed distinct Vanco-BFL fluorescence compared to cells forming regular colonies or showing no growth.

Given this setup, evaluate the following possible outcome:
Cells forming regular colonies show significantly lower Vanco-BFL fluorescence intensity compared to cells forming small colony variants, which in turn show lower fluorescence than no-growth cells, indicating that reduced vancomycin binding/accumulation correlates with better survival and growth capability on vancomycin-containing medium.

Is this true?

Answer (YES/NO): NO